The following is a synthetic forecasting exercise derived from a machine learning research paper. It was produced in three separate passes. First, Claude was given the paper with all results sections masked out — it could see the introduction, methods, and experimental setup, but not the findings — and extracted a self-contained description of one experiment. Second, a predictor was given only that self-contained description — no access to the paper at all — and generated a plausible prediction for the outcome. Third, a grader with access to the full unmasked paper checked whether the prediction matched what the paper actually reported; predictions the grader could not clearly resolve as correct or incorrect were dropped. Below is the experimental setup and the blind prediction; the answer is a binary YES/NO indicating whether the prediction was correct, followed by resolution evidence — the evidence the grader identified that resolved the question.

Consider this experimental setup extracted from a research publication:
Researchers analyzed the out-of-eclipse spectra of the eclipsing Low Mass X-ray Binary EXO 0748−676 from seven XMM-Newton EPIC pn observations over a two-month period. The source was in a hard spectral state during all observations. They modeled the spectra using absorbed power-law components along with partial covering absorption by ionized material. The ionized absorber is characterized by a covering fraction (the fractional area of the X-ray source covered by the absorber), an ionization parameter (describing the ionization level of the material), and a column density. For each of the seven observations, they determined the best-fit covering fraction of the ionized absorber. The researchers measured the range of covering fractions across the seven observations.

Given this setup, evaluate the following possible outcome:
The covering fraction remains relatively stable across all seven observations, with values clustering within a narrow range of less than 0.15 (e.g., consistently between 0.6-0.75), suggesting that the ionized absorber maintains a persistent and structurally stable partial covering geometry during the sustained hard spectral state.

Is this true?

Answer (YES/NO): NO